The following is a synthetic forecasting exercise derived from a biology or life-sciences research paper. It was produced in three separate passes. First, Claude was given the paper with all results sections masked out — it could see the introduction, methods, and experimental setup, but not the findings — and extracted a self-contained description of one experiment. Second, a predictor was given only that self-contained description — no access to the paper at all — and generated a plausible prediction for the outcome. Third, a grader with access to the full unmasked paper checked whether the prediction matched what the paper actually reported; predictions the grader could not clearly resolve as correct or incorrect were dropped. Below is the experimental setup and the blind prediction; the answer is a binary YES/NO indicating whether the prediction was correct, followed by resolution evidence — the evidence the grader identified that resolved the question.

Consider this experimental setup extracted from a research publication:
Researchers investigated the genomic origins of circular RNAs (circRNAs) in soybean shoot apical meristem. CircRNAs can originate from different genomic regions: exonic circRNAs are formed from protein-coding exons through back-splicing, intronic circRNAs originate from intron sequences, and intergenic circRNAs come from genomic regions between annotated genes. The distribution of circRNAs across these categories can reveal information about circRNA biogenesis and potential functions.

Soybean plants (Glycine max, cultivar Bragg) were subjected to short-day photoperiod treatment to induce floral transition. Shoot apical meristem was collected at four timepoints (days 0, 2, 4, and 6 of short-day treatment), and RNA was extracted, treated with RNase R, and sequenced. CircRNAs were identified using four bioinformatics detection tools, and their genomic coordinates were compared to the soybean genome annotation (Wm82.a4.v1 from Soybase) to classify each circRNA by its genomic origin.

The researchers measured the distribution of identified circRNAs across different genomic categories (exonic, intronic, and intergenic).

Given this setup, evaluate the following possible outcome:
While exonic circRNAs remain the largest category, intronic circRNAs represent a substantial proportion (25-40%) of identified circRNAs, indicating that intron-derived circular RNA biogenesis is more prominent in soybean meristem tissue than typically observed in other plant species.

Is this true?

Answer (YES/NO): NO